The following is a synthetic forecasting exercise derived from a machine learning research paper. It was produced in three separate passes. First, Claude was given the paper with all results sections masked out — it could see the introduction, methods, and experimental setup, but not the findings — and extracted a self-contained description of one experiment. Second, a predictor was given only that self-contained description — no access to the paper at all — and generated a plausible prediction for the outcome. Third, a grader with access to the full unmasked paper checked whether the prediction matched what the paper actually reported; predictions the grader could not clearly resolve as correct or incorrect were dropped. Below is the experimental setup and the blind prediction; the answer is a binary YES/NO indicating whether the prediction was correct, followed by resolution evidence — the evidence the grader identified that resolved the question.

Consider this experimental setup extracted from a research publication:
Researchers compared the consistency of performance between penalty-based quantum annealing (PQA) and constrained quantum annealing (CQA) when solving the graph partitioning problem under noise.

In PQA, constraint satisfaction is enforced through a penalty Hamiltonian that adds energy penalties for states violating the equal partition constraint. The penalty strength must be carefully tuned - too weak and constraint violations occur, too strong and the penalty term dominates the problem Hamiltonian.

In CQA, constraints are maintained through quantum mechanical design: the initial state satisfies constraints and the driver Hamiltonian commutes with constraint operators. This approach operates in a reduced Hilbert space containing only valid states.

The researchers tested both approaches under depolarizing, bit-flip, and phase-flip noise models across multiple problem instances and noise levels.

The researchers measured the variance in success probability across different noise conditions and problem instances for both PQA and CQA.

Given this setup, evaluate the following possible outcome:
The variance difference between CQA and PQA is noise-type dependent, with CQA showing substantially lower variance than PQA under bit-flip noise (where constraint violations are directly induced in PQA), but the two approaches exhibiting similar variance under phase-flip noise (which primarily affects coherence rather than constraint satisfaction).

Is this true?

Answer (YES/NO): NO